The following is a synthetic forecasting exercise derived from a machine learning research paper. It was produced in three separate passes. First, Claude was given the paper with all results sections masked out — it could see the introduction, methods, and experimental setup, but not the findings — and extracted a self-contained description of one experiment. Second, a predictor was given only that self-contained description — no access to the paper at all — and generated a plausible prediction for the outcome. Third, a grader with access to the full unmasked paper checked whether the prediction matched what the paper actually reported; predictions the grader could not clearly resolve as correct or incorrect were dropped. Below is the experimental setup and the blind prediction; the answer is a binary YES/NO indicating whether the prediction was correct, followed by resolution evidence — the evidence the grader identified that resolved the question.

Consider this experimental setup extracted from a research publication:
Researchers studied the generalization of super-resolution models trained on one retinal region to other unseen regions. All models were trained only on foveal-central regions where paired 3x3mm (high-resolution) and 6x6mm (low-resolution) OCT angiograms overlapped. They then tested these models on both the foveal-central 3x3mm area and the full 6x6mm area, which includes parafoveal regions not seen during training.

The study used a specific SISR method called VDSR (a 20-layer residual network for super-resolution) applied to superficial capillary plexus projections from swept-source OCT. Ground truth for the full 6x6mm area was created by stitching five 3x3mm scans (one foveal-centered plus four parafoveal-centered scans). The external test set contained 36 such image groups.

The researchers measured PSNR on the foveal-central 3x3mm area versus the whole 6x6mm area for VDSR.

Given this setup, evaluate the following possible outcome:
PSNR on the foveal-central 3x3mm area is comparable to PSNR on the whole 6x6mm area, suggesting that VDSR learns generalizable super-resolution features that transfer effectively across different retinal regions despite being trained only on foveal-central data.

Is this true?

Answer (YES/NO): YES